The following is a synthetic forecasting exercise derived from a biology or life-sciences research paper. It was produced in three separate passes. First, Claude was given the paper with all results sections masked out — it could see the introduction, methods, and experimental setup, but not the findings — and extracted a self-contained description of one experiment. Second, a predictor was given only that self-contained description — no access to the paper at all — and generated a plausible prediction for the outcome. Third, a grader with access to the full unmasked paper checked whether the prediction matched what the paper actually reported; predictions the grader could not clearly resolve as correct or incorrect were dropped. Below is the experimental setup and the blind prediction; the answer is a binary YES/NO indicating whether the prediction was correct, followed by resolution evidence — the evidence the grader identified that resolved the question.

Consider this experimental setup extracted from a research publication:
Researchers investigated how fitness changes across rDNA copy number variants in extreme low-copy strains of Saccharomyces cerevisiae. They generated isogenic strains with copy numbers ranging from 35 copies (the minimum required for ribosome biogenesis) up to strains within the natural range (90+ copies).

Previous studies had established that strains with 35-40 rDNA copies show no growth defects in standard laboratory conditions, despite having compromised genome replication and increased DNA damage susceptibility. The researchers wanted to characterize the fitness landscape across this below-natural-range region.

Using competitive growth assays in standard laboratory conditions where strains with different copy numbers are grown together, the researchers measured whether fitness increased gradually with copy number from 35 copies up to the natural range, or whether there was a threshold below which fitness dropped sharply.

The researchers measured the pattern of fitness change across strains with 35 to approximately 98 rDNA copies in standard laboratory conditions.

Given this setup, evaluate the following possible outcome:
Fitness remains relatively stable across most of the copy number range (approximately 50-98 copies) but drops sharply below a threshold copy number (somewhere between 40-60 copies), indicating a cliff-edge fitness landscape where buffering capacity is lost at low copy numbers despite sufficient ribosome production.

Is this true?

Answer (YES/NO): NO